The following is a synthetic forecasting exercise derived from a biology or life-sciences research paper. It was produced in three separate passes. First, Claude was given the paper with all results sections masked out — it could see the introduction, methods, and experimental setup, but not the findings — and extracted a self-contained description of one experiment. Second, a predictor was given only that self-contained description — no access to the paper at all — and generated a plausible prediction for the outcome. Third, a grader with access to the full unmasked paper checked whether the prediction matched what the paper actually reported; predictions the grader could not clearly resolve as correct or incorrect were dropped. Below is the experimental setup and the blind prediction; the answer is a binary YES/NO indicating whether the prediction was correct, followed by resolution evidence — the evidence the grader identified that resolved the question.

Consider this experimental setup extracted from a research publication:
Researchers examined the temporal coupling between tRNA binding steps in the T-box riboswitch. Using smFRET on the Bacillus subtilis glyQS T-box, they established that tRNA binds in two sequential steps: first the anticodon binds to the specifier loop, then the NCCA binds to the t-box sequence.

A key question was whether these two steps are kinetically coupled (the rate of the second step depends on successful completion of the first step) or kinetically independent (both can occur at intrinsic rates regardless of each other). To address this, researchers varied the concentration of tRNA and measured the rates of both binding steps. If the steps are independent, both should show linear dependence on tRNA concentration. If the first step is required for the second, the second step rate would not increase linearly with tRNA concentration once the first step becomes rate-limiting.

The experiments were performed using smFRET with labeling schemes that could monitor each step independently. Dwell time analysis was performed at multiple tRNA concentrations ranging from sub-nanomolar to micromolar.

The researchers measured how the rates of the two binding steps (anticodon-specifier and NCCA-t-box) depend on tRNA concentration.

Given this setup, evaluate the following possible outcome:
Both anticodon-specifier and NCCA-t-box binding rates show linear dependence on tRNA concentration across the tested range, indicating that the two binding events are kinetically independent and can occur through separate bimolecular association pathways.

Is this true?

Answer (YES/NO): NO